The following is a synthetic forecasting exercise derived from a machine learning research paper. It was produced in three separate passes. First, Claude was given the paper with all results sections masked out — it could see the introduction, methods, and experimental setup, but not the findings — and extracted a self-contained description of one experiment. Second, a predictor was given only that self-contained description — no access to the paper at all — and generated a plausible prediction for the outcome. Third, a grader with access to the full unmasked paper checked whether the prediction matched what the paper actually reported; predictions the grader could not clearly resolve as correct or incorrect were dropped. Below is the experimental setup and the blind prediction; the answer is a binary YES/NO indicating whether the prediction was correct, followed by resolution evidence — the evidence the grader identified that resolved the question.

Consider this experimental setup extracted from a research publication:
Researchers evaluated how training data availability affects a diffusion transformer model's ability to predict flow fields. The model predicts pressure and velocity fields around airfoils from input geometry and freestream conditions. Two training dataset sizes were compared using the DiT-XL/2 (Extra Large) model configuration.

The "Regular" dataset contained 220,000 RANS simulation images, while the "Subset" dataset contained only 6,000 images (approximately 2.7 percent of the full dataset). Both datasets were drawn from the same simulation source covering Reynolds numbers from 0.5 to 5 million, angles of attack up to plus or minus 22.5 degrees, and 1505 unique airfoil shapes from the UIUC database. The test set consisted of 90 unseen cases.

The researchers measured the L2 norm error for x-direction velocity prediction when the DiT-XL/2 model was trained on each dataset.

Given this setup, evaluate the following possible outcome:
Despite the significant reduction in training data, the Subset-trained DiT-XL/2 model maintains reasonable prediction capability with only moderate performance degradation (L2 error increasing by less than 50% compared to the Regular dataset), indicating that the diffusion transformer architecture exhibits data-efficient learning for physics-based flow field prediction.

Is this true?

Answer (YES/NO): NO